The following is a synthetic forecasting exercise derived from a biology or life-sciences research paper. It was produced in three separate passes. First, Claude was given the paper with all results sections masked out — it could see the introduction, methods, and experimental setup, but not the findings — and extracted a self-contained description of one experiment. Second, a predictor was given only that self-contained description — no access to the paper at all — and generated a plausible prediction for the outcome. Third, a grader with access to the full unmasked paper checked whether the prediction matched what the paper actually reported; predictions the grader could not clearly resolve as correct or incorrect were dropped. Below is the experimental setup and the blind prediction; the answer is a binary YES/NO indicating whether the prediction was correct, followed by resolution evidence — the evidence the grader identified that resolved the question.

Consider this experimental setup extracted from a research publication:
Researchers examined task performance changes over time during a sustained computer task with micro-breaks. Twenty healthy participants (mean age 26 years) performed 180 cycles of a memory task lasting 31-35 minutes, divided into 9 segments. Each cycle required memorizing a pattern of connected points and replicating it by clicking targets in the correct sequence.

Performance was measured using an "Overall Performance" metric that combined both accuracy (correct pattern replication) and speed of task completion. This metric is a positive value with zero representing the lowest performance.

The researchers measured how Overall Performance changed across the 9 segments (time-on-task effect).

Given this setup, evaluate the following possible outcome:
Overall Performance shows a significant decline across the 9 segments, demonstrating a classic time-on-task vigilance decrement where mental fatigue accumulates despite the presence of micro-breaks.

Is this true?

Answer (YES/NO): NO